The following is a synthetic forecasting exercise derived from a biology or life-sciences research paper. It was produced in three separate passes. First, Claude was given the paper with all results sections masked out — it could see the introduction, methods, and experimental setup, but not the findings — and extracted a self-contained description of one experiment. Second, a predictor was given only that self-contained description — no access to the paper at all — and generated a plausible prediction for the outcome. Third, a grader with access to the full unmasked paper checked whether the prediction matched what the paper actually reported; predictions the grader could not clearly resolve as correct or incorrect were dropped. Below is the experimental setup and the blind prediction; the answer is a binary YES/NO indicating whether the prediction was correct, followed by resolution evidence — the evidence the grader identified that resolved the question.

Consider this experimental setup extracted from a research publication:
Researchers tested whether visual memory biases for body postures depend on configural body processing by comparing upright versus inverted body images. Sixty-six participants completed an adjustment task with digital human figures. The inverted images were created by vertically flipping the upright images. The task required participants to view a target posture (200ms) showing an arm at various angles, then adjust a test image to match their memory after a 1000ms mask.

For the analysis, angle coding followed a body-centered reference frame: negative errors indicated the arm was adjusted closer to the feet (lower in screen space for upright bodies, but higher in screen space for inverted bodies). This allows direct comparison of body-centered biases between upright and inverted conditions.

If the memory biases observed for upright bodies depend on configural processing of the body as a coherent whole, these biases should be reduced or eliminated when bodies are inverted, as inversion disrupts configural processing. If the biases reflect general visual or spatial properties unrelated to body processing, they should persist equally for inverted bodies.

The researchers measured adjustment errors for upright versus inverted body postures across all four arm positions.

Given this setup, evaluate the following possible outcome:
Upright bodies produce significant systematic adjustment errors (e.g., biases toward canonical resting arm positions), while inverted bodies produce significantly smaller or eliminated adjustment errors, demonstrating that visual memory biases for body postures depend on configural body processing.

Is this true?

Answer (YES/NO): YES